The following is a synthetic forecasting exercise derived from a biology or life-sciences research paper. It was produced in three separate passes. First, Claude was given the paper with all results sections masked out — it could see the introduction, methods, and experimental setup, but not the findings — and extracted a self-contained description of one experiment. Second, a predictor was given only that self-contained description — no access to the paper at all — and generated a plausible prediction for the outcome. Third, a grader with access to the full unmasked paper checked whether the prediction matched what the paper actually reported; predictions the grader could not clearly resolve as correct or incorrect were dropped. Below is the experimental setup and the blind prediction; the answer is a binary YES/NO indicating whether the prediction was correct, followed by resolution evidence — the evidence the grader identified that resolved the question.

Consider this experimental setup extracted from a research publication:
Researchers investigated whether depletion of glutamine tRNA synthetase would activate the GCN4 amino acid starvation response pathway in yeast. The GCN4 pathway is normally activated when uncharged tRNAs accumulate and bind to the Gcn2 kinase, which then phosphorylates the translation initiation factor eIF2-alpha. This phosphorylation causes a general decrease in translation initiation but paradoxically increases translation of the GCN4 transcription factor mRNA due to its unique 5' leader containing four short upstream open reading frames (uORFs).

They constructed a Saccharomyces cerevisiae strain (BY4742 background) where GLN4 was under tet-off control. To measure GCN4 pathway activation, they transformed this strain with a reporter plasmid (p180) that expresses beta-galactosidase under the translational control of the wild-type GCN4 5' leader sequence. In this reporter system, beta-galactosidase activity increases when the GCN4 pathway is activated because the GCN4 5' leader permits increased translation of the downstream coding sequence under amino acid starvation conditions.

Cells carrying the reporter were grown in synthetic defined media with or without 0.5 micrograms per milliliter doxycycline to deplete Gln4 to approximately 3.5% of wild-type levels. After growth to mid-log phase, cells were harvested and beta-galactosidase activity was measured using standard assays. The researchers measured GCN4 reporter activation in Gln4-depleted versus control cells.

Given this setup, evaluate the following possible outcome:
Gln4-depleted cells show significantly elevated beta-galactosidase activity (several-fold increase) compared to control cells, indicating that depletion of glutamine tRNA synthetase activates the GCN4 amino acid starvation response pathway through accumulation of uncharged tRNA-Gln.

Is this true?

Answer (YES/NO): YES